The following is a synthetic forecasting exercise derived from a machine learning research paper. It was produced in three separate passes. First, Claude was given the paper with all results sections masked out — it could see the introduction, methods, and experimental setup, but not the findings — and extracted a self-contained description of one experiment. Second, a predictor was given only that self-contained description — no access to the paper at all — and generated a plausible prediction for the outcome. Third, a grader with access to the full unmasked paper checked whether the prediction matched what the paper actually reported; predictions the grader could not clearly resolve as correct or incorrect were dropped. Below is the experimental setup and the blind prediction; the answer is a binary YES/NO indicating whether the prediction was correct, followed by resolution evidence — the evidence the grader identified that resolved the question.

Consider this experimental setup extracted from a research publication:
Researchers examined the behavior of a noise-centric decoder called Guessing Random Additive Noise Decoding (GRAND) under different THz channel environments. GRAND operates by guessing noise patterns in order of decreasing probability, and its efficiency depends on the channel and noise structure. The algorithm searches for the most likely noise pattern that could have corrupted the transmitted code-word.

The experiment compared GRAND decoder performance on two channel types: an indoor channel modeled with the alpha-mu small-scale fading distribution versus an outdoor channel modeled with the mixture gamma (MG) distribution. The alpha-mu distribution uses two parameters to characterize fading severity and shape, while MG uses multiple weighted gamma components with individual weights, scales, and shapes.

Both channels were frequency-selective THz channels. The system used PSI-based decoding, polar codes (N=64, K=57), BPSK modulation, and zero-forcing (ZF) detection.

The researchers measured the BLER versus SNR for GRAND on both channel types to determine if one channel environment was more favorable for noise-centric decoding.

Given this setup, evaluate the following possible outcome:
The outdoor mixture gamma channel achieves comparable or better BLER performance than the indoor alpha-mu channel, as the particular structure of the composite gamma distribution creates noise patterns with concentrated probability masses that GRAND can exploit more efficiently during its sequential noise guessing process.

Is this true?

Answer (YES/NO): NO